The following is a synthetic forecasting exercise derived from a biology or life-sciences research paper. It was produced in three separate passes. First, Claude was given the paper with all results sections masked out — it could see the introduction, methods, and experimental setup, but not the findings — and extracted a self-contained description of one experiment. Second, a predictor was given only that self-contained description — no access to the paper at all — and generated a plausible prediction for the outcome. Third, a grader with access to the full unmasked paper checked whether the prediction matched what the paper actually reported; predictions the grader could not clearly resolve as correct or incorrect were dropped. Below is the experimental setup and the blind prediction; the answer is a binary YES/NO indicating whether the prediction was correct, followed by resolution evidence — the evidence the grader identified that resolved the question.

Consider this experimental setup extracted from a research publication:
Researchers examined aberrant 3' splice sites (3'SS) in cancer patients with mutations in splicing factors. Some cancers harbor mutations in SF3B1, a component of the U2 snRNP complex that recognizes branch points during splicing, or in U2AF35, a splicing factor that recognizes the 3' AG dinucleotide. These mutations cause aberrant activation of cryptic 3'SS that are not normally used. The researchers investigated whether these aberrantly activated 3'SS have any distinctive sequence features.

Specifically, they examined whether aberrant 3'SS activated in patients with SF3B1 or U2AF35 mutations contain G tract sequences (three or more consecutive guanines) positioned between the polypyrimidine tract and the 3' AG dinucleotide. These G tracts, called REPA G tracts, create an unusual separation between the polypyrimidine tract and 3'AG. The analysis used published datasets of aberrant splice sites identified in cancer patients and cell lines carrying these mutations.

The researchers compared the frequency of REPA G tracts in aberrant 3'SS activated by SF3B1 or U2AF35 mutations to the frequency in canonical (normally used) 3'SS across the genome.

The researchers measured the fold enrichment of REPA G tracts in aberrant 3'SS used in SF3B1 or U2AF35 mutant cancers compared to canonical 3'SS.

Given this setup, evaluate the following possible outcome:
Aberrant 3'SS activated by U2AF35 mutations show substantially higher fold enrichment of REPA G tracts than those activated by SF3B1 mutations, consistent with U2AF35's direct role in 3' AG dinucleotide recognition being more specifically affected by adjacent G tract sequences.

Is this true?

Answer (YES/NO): NO